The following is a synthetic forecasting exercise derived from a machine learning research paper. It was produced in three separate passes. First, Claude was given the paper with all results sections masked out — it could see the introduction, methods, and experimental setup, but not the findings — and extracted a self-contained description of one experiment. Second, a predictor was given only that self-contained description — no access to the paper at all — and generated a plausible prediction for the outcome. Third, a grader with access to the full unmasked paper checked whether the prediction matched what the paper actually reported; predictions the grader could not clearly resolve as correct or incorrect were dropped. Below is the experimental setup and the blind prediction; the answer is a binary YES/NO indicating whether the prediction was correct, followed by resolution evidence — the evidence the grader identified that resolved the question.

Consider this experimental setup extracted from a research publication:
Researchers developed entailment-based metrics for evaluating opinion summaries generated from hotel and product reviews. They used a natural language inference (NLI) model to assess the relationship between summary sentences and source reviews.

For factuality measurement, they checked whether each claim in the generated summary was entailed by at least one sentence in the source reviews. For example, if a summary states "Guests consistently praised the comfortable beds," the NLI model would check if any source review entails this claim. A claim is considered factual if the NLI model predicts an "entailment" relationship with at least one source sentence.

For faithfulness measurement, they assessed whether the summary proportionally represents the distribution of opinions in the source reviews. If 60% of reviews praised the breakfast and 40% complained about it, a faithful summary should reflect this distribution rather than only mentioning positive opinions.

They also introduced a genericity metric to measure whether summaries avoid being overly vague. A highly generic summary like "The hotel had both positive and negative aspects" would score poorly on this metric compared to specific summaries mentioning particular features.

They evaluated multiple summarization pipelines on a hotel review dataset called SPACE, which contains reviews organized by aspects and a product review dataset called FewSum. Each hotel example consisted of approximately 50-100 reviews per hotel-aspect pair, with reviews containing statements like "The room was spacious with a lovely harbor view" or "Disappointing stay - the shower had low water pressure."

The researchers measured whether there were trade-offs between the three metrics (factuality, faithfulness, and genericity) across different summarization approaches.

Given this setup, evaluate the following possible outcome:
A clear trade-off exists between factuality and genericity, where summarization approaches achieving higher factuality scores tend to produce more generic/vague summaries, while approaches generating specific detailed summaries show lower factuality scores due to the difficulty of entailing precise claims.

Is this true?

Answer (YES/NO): NO